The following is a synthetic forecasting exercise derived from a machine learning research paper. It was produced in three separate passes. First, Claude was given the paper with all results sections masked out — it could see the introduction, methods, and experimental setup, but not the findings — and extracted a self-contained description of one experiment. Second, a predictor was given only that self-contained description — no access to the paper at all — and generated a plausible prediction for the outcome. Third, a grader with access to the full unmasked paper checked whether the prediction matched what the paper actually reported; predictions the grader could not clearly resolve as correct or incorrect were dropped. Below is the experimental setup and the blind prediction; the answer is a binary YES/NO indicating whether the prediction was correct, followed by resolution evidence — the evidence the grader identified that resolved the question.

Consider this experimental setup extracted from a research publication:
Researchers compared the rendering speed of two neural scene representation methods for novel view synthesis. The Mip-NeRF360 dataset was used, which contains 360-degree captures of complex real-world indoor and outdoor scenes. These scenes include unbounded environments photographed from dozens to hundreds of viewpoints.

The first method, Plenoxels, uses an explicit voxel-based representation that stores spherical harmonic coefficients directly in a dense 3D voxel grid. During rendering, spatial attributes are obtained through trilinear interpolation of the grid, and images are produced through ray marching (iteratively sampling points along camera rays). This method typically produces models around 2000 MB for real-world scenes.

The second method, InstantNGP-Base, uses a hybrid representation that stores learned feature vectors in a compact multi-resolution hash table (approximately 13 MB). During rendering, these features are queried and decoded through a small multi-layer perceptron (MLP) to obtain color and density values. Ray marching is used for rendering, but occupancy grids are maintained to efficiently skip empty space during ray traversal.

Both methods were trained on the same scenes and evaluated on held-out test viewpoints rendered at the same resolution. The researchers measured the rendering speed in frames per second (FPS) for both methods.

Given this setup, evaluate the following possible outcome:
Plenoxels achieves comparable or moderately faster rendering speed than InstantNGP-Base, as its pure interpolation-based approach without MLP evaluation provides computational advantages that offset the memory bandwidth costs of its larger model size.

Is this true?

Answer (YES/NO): NO